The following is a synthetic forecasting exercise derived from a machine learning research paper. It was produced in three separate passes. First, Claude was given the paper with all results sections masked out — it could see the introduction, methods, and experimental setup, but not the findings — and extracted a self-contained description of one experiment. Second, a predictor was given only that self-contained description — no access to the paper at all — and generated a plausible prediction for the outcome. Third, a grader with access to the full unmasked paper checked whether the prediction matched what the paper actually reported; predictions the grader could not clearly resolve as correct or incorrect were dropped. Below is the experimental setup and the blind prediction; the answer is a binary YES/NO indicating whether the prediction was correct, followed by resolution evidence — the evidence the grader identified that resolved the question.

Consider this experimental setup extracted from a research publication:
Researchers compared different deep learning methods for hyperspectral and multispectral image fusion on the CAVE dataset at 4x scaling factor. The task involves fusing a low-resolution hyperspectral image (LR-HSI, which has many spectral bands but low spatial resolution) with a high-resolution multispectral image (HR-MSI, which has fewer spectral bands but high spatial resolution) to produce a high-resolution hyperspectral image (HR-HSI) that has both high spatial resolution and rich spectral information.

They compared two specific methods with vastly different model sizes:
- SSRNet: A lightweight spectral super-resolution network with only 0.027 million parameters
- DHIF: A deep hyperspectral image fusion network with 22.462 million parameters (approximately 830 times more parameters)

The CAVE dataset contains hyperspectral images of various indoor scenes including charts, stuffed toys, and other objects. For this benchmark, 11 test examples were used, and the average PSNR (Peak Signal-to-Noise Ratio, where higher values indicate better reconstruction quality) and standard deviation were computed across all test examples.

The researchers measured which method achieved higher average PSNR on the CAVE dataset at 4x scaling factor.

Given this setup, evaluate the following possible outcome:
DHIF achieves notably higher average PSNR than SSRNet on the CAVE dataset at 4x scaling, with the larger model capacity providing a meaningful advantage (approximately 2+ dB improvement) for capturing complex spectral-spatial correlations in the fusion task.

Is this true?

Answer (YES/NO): YES